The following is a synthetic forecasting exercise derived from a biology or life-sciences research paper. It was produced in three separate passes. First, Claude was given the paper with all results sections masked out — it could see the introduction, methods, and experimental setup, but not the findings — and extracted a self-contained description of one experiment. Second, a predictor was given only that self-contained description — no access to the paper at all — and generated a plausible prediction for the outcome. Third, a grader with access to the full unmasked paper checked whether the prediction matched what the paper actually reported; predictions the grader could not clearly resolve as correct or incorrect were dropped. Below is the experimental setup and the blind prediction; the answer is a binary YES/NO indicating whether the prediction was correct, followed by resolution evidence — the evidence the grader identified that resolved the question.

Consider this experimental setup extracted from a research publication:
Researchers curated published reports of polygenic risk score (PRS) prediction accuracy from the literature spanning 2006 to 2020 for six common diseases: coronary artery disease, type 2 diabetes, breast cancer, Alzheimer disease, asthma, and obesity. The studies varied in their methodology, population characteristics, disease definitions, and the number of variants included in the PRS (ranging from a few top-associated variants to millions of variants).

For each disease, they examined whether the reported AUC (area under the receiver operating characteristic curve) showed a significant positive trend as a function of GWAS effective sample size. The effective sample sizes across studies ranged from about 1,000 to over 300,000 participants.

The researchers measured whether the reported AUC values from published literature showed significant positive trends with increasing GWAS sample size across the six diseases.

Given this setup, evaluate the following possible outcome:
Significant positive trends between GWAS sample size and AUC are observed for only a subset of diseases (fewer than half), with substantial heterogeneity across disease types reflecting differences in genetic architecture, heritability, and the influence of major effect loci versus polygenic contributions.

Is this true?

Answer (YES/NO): YES